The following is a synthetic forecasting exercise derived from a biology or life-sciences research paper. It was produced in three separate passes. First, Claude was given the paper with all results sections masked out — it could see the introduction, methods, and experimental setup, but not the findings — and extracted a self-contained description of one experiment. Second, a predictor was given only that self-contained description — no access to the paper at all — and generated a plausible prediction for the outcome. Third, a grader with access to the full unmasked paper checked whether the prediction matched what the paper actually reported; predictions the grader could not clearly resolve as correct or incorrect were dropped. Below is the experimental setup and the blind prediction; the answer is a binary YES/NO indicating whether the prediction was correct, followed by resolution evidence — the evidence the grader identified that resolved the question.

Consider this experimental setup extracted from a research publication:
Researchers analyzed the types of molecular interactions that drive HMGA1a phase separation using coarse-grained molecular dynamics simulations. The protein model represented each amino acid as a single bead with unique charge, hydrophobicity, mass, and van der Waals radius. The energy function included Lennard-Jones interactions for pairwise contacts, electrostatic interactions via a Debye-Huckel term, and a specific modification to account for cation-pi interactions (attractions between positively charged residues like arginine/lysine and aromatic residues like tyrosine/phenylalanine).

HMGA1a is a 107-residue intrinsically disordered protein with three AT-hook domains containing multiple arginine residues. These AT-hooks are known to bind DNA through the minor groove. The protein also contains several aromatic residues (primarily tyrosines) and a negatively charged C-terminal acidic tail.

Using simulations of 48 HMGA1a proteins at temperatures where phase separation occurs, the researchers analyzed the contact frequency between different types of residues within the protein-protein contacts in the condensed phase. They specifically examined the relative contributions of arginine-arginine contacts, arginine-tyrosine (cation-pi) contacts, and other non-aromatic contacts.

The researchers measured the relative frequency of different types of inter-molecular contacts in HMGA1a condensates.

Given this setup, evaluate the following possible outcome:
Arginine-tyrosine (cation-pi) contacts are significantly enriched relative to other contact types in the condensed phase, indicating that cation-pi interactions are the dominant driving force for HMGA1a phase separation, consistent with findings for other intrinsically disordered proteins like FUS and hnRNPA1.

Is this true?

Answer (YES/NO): NO